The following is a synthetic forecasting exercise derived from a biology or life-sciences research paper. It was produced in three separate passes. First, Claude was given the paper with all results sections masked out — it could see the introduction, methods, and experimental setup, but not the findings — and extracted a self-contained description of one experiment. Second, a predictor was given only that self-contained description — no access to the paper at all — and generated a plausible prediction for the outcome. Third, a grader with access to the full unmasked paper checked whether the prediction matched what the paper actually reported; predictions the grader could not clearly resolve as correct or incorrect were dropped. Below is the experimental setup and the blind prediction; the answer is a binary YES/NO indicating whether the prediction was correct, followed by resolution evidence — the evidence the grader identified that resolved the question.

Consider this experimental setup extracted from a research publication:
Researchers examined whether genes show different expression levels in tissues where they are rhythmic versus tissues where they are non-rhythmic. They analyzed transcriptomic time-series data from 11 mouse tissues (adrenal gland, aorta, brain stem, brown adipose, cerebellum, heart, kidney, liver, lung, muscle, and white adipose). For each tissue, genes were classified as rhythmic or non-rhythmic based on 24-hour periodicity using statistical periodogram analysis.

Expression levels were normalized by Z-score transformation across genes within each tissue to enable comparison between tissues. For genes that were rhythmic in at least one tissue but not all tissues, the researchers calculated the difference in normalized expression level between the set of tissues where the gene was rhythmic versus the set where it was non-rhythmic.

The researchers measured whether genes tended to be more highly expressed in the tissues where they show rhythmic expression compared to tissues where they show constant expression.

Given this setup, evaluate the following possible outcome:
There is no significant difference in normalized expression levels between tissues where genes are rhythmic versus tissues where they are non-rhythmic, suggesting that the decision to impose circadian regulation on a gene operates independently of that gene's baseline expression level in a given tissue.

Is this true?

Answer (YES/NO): NO